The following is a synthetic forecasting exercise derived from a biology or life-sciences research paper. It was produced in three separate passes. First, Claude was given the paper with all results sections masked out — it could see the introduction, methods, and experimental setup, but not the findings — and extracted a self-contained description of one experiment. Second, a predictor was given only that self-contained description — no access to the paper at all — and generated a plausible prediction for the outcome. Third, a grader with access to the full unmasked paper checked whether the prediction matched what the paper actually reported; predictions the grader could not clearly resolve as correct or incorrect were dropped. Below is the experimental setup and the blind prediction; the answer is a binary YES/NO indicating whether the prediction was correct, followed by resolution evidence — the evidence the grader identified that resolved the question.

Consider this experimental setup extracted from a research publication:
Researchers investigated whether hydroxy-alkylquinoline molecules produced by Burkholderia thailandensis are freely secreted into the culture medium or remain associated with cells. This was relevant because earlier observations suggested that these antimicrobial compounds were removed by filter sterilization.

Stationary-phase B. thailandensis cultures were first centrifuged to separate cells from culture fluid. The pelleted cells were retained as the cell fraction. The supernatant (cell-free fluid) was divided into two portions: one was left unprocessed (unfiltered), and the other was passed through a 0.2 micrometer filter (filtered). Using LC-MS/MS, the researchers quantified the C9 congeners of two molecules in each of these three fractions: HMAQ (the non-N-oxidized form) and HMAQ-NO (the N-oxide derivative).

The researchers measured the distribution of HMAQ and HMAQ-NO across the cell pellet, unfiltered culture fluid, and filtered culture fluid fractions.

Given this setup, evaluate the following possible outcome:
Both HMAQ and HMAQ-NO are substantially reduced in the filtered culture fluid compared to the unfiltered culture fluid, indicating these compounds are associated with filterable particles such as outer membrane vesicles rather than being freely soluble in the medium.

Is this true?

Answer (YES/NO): NO